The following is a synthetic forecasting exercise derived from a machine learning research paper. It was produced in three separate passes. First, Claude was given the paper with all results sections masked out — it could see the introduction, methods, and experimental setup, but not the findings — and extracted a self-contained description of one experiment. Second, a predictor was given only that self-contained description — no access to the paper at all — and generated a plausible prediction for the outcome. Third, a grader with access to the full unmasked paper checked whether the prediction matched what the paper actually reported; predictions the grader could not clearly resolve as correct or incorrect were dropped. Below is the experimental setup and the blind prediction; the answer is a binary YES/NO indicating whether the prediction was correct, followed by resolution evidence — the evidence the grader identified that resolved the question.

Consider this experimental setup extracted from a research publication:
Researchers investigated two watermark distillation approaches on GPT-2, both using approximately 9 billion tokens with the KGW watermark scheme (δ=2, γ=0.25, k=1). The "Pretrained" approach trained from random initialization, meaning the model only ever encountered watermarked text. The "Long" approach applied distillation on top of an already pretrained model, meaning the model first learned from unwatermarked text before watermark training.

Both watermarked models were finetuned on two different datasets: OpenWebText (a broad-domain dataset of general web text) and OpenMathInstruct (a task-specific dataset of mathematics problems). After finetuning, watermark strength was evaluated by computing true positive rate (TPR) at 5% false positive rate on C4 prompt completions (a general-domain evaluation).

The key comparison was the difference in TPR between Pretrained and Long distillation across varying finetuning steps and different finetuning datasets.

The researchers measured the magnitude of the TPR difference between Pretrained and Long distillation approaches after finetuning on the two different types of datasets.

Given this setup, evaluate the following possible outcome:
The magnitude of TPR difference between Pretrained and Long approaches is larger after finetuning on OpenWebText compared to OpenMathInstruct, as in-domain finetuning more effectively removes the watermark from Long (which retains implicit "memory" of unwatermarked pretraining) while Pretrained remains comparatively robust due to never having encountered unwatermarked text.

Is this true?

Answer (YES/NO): NO